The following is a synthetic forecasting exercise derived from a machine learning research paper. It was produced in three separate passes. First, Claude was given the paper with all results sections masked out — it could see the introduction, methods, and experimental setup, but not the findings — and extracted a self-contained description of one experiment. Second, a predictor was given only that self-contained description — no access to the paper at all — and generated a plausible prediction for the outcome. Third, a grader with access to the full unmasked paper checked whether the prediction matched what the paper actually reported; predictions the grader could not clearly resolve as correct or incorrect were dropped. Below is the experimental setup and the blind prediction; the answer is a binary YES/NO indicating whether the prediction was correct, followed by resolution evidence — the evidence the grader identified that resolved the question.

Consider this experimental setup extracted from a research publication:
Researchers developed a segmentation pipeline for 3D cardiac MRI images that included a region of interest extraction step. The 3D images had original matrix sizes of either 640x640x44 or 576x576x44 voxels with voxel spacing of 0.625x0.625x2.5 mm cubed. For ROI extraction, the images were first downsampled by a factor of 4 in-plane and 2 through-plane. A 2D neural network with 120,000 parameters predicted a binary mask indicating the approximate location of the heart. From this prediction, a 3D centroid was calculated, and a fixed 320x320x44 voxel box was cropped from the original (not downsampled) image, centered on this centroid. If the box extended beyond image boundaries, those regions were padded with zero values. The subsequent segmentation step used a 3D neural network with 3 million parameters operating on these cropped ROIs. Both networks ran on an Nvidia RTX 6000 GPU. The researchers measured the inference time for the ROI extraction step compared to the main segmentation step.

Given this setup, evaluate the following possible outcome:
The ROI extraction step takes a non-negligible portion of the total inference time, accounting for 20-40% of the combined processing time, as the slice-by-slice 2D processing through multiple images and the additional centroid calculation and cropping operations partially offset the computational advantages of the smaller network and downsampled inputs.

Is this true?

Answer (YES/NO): YES